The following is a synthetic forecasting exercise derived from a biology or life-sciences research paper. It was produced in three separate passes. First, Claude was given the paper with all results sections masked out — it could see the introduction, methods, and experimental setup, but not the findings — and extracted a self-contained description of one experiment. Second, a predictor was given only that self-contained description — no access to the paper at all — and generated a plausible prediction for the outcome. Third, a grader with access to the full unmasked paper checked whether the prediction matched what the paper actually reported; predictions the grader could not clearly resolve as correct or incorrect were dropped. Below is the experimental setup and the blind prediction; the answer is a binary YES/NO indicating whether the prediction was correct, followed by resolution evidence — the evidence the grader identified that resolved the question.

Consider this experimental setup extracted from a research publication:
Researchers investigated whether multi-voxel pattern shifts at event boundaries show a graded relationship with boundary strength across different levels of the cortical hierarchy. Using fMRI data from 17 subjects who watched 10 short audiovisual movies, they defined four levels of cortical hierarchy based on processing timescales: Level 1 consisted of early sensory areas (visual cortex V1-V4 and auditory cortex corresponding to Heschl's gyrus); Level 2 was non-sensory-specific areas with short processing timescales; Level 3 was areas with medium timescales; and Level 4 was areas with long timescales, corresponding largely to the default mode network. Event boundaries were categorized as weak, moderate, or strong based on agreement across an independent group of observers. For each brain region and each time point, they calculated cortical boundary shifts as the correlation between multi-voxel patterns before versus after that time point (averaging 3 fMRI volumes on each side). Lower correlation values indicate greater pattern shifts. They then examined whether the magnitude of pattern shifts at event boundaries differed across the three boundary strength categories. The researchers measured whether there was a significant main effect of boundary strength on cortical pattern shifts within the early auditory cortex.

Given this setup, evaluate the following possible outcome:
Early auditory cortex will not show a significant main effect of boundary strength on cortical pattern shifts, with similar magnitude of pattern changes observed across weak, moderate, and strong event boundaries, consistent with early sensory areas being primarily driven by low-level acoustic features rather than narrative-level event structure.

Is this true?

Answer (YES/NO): NO